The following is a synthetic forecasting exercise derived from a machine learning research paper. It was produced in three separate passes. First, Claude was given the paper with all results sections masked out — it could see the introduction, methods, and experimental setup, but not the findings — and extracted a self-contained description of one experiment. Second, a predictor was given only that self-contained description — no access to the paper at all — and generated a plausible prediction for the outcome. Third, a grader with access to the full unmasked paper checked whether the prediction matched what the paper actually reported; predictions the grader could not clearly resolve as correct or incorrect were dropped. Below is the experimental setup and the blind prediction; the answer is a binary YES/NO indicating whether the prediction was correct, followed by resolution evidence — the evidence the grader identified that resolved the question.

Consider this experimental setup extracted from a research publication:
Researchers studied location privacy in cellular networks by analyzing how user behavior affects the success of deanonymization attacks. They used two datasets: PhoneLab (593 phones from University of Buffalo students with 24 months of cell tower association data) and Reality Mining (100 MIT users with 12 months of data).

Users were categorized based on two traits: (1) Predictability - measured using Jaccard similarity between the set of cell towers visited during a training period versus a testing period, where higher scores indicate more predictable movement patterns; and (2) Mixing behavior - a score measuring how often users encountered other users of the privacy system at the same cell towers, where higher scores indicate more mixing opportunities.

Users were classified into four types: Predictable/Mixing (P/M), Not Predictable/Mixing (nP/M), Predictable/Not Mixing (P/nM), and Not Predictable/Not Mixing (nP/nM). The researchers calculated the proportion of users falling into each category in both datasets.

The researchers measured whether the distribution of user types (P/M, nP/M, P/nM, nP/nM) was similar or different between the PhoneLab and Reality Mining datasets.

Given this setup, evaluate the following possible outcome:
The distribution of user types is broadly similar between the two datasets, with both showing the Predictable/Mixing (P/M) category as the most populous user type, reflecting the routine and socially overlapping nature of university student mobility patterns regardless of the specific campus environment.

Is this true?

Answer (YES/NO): NO